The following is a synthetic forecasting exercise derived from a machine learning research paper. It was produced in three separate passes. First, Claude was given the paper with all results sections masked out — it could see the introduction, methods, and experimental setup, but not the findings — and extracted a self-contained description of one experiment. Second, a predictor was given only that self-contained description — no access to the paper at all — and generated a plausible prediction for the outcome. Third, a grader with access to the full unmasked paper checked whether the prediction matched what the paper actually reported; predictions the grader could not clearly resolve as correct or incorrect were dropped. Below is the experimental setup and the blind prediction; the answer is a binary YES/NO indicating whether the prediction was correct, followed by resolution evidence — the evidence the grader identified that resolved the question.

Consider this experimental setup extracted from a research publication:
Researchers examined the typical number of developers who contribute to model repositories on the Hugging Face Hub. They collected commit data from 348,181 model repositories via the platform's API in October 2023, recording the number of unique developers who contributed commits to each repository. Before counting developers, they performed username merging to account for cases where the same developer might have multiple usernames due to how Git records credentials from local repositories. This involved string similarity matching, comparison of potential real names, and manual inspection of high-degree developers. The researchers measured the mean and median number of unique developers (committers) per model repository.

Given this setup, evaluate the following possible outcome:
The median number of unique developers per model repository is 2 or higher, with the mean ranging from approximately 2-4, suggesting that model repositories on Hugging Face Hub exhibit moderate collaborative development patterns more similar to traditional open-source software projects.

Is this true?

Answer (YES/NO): NO